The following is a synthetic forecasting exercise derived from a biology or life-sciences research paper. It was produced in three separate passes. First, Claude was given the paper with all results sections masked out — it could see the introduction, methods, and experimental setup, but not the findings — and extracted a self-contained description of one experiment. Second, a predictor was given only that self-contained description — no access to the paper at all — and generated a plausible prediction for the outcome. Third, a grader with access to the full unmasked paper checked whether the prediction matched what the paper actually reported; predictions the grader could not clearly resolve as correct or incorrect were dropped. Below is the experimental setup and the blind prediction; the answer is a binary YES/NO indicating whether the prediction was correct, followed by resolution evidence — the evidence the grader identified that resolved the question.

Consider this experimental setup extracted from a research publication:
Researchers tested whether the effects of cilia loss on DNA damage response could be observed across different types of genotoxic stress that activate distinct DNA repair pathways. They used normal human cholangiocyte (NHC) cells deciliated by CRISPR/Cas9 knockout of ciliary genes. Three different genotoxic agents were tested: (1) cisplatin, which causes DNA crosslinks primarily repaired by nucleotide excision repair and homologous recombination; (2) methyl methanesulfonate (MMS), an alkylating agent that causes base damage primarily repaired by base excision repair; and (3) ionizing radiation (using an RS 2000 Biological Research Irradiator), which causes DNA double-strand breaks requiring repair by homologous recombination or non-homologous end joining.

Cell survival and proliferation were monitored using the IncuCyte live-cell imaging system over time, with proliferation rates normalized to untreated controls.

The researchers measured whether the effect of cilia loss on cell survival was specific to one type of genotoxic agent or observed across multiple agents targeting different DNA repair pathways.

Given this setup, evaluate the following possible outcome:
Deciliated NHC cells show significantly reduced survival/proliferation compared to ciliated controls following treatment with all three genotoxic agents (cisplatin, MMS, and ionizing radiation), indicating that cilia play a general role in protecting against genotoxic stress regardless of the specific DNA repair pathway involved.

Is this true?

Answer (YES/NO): YES